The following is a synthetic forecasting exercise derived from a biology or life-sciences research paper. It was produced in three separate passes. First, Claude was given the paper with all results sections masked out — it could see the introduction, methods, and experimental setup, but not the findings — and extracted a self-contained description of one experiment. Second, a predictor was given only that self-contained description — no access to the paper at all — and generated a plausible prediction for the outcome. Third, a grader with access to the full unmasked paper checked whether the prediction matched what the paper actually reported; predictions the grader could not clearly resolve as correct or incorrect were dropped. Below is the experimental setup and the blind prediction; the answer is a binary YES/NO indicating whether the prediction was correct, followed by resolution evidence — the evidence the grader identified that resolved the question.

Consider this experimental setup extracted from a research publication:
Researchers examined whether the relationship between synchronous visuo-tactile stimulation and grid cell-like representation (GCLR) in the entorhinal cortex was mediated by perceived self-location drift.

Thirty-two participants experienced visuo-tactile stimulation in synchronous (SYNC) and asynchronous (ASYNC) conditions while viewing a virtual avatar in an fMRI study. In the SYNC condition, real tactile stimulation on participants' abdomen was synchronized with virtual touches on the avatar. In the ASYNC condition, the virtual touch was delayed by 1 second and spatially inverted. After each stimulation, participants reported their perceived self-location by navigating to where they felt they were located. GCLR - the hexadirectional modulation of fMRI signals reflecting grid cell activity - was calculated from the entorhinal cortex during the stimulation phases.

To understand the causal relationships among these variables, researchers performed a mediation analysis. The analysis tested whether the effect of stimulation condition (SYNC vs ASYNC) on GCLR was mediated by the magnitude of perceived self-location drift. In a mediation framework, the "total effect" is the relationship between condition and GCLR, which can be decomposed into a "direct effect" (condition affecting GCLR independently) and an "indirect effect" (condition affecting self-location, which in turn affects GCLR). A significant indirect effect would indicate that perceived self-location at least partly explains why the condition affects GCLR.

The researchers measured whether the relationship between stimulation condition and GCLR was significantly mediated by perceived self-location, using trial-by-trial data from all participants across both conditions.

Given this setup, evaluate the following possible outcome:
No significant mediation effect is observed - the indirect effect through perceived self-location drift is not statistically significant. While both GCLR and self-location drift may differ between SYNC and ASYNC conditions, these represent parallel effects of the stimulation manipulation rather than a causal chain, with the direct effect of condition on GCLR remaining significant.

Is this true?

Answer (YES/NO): NO